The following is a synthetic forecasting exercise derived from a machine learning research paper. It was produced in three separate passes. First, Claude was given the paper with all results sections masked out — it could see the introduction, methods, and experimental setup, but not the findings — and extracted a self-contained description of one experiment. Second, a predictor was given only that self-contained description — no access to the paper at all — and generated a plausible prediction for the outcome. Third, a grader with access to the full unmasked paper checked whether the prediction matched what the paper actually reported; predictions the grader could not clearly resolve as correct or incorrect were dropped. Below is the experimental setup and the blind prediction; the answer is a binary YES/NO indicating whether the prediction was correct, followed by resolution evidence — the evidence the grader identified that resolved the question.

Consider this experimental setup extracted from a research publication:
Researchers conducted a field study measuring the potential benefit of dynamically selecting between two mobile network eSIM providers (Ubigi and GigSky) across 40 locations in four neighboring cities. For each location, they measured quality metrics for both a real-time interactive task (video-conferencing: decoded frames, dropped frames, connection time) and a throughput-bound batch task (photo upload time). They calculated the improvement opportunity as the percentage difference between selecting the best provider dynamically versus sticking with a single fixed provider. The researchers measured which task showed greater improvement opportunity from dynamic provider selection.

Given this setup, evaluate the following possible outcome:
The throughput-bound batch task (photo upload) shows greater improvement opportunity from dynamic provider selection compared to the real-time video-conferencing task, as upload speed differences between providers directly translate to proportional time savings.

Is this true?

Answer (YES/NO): NO